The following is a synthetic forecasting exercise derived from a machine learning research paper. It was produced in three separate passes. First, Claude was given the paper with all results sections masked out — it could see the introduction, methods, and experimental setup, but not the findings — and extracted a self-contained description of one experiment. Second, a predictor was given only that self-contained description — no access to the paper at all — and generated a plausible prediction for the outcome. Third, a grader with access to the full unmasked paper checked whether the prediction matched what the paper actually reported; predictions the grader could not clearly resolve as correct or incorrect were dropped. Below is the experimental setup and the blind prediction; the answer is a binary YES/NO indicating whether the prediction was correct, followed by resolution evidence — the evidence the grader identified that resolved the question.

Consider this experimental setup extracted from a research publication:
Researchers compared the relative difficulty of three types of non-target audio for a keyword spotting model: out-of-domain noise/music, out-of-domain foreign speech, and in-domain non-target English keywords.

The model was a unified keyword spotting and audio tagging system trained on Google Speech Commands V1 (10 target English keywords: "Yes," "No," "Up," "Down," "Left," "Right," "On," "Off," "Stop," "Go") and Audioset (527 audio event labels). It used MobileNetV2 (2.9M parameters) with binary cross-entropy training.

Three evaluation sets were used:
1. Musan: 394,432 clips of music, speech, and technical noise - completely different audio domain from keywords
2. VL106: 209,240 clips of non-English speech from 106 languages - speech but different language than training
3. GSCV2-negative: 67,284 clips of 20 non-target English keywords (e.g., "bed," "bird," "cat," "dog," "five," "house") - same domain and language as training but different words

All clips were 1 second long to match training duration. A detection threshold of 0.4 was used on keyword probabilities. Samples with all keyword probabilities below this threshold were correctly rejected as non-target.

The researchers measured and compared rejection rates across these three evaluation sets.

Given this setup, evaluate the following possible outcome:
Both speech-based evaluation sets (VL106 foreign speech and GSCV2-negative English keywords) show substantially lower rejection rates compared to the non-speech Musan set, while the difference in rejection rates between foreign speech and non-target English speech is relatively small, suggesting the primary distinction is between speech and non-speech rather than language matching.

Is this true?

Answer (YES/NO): NO